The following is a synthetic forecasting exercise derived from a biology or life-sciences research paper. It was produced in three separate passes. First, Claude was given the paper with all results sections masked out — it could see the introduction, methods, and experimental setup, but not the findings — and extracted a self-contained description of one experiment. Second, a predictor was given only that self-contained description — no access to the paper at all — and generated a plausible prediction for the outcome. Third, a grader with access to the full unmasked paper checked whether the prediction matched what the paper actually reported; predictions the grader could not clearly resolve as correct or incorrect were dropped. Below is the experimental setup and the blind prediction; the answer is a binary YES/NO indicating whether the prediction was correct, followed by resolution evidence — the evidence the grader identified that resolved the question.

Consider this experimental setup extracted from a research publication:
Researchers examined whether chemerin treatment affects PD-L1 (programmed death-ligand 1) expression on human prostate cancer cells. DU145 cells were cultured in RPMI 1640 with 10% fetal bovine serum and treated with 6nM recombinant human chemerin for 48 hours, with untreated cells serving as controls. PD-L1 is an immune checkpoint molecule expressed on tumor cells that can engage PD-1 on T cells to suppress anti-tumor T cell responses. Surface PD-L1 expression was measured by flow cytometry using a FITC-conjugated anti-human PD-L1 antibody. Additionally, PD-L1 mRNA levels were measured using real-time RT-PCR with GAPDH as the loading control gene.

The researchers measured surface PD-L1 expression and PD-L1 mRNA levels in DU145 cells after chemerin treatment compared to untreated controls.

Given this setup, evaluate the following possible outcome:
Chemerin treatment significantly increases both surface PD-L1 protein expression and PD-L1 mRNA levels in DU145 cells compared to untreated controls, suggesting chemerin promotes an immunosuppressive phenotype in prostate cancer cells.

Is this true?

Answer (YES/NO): NO